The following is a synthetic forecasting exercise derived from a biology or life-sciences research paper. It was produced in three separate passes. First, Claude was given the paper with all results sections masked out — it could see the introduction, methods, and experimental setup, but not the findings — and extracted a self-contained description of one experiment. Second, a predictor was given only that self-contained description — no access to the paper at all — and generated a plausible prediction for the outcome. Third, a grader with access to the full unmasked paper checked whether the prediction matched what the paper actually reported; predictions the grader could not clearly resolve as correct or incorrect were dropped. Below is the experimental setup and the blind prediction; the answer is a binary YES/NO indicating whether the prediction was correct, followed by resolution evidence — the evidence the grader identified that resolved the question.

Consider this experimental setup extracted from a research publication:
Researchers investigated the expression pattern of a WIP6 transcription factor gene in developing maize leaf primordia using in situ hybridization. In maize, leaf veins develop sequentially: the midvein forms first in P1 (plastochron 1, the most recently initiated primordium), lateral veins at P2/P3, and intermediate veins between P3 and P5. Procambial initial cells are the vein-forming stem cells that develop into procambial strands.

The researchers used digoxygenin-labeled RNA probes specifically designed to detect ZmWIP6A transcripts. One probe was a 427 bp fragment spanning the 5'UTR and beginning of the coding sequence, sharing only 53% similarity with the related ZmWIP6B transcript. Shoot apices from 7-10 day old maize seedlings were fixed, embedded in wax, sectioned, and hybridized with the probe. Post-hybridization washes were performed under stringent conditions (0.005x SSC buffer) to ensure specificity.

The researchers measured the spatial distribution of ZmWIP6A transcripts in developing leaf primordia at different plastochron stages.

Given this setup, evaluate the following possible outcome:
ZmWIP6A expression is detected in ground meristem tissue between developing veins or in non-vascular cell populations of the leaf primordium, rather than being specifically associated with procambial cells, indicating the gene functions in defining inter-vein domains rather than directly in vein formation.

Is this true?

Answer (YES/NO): NO